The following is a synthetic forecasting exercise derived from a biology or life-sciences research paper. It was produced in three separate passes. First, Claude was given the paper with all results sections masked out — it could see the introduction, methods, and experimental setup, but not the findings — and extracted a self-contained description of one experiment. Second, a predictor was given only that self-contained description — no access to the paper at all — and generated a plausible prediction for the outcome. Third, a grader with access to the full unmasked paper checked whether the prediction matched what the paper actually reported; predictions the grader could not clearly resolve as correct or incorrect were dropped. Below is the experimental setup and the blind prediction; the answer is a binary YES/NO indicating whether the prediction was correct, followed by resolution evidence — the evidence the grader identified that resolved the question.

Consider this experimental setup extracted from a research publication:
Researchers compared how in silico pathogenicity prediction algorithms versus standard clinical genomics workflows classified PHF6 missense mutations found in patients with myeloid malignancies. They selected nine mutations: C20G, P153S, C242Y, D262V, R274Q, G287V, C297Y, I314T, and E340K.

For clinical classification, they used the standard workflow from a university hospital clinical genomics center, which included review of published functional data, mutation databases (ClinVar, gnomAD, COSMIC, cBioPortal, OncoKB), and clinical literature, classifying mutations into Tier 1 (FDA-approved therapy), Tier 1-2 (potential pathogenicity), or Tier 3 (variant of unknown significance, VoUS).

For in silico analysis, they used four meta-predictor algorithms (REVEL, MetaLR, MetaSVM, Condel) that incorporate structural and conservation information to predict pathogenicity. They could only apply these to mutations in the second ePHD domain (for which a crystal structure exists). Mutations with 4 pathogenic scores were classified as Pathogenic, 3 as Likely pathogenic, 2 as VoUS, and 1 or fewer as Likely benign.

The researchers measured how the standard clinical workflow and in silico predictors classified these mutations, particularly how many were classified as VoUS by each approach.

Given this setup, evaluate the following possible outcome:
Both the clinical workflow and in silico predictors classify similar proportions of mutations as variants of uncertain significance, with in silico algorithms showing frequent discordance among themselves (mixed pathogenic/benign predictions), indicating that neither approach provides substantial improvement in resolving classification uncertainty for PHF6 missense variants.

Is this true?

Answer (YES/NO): NO